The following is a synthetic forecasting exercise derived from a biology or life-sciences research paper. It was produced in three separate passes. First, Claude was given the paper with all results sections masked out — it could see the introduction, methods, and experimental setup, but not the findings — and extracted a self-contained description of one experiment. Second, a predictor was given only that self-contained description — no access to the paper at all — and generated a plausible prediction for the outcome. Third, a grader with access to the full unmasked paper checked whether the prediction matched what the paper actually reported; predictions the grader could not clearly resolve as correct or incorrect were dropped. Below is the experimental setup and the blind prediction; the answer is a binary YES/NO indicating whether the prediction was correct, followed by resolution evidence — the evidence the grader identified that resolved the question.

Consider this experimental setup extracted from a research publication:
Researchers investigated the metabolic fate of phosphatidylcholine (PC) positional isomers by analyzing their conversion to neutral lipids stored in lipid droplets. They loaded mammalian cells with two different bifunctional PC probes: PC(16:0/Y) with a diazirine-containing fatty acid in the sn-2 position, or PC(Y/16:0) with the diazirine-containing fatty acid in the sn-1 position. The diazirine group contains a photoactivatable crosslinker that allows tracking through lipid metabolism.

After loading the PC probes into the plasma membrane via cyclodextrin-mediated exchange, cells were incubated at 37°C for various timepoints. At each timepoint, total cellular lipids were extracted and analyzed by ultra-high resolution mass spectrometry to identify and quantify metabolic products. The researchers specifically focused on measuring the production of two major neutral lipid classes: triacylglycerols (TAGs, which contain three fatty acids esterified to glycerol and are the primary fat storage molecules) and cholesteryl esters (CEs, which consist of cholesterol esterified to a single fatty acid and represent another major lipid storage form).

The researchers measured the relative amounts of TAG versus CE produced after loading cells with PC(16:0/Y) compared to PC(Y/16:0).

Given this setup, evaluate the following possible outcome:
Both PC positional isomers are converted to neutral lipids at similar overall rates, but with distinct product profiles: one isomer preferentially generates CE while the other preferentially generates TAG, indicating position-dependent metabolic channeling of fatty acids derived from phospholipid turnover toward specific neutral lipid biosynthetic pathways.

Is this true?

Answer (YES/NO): NO